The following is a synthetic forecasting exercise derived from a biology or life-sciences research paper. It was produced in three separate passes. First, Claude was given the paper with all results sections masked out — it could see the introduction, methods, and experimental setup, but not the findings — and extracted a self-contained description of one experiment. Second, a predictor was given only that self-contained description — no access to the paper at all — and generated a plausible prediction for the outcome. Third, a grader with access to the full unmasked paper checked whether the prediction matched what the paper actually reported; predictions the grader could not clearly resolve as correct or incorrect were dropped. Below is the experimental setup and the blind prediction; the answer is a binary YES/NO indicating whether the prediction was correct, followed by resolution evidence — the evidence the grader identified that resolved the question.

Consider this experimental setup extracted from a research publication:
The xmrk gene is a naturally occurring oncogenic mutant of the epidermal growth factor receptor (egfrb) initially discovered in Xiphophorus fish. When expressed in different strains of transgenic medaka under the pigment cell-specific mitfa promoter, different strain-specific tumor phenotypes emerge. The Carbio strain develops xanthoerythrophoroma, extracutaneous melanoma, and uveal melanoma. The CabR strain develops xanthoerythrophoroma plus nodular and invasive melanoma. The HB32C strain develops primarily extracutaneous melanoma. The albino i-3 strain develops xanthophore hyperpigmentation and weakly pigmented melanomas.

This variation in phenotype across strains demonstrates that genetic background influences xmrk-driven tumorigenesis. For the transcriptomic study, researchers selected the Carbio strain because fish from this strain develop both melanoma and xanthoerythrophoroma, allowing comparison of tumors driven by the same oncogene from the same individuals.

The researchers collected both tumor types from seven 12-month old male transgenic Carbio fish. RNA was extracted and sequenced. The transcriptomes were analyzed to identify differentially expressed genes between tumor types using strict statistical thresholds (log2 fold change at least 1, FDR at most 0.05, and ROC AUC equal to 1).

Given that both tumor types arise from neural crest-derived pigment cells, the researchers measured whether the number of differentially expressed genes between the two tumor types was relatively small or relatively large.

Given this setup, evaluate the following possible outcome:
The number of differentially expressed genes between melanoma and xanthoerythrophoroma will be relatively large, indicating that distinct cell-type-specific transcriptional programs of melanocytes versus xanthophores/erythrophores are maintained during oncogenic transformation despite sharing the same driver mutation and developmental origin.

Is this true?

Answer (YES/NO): YES